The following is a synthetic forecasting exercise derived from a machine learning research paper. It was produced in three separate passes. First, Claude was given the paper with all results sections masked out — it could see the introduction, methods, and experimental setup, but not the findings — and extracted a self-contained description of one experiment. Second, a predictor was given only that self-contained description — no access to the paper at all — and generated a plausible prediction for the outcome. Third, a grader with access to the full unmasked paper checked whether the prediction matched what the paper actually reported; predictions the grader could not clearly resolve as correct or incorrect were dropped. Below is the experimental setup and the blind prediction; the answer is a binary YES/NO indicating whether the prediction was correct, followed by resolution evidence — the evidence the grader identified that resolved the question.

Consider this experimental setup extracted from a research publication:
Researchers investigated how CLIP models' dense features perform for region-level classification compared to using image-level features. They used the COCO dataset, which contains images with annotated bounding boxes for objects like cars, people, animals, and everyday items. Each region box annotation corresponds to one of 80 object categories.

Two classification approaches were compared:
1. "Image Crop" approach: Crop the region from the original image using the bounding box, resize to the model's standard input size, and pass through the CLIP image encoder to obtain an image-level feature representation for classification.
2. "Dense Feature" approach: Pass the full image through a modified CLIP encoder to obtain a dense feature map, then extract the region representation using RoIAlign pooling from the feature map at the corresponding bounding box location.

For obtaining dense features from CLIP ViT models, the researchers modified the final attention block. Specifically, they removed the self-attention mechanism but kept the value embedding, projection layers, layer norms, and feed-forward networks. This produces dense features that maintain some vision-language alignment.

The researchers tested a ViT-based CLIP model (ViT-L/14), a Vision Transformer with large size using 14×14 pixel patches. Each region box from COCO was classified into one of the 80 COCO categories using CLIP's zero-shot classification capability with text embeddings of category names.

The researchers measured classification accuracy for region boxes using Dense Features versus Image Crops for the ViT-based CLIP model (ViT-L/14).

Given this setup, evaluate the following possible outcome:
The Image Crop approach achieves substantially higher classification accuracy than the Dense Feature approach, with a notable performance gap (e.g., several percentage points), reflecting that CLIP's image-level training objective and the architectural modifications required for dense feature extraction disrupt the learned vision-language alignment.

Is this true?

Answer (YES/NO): YES